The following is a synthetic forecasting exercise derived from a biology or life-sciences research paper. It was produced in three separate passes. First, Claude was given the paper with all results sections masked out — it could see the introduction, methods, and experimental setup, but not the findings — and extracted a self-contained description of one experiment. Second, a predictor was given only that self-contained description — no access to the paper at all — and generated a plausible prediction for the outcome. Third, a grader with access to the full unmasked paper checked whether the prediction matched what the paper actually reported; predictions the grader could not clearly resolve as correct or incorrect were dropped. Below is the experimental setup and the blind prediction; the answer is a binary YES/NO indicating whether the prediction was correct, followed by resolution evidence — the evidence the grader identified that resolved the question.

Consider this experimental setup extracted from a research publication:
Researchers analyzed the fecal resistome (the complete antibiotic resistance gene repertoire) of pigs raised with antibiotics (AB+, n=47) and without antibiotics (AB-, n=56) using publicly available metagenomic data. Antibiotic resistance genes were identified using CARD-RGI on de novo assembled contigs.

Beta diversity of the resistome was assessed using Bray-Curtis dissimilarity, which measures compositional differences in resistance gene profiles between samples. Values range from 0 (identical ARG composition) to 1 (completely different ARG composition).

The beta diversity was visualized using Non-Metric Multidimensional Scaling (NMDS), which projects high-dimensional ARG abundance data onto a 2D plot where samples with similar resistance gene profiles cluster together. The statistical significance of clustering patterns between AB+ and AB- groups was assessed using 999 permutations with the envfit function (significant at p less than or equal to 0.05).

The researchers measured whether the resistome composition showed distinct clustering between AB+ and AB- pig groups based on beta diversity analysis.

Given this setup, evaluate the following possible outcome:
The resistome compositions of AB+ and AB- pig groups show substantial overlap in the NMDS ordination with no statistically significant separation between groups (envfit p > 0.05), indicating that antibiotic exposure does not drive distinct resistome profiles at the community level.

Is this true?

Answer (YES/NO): NO